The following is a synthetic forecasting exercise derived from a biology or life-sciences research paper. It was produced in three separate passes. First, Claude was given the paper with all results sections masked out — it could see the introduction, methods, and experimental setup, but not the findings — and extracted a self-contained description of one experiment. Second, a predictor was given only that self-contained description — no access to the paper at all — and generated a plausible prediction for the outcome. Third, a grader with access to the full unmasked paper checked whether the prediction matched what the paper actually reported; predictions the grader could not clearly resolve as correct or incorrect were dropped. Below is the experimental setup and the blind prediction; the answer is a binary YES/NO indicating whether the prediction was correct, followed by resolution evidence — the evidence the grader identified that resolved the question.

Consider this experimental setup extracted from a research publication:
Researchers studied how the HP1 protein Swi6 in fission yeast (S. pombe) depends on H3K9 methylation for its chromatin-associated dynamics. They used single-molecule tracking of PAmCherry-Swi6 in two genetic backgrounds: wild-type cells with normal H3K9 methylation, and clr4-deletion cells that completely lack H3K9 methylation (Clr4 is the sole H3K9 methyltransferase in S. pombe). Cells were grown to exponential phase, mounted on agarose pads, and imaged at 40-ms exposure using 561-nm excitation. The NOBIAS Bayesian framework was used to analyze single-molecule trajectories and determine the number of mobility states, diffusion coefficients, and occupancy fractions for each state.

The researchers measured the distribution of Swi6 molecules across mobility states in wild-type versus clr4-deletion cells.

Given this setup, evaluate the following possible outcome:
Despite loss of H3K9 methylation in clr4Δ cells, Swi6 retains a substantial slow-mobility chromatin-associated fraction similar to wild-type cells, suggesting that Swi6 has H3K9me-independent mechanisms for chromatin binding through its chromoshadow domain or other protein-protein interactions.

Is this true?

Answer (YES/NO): NO